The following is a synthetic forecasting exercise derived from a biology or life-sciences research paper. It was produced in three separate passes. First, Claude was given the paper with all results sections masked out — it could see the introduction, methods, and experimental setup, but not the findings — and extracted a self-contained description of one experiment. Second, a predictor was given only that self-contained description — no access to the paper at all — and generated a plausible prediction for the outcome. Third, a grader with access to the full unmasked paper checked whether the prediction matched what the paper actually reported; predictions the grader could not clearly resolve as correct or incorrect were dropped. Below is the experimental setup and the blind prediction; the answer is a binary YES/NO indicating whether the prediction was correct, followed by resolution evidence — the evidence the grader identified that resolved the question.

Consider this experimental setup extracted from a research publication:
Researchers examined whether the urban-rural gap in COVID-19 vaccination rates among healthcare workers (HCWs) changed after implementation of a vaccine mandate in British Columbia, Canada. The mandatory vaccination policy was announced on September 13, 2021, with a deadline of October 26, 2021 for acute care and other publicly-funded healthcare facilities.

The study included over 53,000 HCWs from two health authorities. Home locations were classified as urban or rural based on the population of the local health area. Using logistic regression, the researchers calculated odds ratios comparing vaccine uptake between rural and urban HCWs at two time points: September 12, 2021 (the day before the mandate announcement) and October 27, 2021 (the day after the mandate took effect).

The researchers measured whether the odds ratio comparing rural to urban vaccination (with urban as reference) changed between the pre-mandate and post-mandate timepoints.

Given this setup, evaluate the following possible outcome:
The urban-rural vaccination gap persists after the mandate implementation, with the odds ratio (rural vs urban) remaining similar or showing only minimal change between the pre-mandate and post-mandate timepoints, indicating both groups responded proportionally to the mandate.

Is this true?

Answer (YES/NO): YES